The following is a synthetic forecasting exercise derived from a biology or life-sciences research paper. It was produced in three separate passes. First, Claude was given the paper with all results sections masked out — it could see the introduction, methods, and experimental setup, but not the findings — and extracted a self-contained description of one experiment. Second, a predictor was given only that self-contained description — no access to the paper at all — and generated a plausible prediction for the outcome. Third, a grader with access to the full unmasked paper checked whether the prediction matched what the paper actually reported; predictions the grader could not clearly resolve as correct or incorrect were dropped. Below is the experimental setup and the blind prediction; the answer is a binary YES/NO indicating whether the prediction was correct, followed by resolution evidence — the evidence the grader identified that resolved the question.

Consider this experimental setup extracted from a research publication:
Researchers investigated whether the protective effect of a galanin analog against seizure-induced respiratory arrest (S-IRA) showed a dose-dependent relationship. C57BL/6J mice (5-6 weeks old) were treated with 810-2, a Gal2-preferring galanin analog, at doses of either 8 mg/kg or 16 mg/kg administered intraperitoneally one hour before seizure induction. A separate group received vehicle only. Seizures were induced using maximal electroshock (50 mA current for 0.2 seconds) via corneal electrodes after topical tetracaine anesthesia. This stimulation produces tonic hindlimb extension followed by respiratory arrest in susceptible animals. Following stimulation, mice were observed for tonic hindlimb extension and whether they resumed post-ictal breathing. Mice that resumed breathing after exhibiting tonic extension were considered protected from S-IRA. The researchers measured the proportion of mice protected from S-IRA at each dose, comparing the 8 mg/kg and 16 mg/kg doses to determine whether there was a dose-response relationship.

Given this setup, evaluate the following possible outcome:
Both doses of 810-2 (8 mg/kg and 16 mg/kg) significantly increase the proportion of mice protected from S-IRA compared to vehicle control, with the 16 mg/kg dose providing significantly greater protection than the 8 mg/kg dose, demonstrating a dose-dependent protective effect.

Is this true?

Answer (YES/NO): NO